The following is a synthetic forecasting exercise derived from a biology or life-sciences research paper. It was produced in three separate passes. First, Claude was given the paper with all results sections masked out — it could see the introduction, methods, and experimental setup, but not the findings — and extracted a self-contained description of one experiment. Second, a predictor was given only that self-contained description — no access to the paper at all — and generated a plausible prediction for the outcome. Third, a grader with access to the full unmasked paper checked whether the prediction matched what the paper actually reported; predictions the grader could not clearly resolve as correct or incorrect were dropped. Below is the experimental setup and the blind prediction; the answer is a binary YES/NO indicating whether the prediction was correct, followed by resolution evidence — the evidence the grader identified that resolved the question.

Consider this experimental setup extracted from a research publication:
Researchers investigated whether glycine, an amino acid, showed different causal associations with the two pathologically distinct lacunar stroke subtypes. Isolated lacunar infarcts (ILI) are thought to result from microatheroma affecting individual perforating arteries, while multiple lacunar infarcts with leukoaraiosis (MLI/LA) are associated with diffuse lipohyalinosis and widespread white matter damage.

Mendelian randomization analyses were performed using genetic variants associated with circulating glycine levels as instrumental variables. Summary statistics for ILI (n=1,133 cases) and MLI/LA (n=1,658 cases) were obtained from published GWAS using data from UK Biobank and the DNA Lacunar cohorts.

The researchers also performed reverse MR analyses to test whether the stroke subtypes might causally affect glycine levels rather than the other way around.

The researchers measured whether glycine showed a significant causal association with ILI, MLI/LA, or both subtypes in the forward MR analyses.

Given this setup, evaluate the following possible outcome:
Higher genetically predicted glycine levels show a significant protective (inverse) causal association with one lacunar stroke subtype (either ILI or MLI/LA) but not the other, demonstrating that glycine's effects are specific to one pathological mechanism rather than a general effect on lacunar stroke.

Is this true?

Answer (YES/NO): YES